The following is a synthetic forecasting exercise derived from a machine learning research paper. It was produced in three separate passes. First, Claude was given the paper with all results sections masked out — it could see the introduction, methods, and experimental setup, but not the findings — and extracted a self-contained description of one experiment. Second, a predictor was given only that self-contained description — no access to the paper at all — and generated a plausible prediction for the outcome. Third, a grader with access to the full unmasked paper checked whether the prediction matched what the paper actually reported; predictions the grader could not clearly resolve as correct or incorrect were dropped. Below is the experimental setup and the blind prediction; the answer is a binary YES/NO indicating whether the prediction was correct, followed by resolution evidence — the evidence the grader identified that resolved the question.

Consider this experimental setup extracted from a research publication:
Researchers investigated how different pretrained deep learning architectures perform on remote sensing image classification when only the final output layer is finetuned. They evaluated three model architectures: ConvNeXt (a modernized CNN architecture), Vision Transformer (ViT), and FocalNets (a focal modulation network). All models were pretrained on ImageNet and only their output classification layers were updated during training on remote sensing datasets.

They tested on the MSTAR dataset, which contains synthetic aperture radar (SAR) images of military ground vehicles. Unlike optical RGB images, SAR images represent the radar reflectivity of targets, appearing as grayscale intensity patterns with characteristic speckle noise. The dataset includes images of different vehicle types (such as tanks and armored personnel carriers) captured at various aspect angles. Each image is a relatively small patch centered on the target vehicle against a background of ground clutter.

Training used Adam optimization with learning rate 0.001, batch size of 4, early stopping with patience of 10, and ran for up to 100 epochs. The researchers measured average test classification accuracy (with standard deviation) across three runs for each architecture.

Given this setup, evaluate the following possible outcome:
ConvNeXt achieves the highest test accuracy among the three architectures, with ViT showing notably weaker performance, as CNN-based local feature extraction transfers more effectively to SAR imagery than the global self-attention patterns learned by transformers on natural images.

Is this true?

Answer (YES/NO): YES